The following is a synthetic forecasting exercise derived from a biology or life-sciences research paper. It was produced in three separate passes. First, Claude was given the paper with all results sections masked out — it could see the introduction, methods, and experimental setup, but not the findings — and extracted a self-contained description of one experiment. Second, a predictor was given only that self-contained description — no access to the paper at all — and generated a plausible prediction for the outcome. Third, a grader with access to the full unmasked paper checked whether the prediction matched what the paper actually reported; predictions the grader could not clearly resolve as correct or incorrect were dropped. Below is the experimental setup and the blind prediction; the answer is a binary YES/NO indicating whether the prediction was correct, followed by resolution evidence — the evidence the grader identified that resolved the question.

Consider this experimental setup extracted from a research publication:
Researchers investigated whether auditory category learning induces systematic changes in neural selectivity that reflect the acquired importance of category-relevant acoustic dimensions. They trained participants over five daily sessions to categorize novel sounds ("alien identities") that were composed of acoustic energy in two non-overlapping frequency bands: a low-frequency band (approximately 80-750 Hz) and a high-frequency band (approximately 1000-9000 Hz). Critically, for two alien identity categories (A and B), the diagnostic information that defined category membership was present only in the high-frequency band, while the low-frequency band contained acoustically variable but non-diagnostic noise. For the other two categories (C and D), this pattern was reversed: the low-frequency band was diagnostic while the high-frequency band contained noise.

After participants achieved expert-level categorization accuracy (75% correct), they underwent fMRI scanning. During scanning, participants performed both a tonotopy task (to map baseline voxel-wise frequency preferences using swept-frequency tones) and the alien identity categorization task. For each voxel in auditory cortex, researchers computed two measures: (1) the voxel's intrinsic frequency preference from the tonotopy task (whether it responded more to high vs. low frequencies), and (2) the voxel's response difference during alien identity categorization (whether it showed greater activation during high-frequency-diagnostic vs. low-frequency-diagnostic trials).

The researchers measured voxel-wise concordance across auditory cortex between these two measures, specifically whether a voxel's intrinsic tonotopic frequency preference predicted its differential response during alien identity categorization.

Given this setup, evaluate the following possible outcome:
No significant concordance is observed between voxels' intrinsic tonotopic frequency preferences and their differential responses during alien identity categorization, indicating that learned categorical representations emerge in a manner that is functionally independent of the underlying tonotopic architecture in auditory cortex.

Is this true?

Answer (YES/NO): NO